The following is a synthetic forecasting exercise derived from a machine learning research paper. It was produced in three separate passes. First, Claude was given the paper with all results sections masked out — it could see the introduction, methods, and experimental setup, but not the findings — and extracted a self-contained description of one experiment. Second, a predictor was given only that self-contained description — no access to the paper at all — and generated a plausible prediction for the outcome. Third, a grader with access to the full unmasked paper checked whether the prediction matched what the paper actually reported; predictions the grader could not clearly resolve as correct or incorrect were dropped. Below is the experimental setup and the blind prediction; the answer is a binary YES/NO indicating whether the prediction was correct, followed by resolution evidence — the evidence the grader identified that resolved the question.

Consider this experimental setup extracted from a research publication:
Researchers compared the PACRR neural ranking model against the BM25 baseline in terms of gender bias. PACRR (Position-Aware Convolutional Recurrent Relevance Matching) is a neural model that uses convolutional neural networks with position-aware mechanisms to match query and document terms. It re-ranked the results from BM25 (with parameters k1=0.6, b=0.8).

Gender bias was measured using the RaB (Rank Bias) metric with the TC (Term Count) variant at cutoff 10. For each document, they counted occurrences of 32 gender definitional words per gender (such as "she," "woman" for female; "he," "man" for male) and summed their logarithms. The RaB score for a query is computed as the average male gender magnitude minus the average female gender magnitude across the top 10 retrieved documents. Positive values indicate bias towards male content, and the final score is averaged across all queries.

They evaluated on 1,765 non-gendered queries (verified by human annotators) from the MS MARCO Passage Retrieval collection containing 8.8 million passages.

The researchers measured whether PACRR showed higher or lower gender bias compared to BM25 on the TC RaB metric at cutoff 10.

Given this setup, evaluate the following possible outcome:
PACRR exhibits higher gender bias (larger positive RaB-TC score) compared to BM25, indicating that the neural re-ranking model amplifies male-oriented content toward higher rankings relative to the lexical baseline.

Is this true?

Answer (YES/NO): YES